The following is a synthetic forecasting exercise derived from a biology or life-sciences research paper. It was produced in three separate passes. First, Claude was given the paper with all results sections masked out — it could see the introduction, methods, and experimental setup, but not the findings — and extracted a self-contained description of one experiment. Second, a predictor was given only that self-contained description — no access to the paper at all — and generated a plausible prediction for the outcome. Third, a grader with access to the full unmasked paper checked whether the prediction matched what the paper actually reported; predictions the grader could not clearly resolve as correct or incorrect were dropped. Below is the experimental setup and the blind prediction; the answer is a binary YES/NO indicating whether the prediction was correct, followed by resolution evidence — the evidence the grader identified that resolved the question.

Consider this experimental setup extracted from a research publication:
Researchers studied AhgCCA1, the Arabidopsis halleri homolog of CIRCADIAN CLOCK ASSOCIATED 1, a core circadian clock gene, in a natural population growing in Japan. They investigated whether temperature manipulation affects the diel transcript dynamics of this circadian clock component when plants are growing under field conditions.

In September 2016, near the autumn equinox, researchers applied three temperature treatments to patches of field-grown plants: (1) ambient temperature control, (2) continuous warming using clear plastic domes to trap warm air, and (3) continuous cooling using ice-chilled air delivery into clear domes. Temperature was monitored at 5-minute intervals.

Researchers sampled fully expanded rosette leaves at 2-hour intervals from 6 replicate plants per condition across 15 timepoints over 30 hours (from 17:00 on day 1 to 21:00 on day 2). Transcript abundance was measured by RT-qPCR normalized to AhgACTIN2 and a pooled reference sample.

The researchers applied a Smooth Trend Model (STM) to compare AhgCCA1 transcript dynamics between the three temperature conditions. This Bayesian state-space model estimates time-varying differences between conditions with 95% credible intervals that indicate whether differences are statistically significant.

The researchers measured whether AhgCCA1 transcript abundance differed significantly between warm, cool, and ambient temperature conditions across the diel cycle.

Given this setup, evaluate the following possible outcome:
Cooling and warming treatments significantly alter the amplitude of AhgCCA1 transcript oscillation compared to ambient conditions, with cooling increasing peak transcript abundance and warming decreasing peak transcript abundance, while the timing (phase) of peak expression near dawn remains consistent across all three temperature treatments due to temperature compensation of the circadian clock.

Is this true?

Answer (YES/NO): NO